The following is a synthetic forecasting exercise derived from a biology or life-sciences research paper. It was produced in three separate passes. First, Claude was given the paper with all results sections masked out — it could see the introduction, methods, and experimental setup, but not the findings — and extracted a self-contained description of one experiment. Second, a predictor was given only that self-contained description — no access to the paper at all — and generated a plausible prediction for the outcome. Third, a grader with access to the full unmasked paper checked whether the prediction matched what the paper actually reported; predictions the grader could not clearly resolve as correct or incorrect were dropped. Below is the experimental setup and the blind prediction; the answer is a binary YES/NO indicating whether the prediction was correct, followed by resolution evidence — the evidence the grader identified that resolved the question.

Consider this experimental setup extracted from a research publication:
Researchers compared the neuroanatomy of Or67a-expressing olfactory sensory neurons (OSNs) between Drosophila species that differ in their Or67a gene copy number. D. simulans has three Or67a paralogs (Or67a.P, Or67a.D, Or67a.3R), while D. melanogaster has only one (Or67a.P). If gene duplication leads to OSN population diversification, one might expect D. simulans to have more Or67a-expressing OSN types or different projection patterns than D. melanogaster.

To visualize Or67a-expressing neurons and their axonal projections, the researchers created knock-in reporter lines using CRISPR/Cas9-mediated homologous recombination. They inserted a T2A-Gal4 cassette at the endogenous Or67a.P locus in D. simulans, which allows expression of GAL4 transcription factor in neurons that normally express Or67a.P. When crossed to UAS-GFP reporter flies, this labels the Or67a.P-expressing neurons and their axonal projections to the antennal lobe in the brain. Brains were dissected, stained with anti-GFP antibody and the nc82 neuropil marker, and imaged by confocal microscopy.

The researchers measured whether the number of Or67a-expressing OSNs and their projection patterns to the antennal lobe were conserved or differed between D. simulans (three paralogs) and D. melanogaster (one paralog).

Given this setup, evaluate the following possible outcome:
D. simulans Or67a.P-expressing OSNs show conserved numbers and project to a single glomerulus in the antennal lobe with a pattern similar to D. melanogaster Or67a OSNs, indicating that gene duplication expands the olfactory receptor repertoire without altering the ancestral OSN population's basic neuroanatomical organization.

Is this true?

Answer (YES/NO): YES